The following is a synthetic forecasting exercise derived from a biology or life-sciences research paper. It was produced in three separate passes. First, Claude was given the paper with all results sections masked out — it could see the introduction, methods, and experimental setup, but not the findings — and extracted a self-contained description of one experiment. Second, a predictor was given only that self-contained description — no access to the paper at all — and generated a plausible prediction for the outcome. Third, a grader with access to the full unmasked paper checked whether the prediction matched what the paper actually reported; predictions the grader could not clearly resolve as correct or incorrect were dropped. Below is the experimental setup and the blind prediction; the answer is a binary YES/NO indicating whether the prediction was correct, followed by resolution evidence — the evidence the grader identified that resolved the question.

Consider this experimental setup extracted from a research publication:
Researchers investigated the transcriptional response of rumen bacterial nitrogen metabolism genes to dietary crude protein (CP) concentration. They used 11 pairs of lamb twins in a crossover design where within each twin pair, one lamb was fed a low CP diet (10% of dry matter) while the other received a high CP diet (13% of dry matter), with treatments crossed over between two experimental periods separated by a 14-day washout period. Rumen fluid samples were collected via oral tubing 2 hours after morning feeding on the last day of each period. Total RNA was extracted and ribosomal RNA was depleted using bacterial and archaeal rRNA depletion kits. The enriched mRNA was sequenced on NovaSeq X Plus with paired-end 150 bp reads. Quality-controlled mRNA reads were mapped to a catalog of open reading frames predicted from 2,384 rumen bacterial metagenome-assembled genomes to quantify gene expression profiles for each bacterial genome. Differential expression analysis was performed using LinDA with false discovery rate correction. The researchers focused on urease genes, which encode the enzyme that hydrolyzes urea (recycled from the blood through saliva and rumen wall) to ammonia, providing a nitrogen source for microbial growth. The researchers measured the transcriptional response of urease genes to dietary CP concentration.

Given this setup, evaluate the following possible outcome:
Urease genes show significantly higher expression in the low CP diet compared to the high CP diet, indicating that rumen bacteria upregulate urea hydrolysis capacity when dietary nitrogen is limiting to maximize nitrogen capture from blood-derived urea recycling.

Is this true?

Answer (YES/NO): NO